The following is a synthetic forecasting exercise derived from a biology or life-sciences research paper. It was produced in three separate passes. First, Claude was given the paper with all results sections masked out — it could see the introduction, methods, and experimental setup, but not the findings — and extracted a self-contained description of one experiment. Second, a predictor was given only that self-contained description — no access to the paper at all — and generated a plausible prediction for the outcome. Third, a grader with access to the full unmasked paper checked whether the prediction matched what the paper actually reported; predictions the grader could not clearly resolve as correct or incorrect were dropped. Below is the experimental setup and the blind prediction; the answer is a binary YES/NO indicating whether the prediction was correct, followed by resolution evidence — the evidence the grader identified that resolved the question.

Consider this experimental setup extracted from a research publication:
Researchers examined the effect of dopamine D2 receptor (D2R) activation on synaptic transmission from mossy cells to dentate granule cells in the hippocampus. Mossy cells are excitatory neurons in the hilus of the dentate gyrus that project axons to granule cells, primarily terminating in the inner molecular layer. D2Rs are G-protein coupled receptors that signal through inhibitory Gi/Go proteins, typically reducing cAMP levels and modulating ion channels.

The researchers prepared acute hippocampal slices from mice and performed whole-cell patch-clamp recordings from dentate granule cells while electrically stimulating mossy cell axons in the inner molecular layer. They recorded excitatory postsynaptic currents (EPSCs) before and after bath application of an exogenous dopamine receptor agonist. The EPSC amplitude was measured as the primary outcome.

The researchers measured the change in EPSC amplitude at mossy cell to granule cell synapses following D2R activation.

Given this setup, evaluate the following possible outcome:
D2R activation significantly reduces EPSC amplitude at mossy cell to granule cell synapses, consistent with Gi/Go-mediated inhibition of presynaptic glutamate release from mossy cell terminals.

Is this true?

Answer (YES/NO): YES